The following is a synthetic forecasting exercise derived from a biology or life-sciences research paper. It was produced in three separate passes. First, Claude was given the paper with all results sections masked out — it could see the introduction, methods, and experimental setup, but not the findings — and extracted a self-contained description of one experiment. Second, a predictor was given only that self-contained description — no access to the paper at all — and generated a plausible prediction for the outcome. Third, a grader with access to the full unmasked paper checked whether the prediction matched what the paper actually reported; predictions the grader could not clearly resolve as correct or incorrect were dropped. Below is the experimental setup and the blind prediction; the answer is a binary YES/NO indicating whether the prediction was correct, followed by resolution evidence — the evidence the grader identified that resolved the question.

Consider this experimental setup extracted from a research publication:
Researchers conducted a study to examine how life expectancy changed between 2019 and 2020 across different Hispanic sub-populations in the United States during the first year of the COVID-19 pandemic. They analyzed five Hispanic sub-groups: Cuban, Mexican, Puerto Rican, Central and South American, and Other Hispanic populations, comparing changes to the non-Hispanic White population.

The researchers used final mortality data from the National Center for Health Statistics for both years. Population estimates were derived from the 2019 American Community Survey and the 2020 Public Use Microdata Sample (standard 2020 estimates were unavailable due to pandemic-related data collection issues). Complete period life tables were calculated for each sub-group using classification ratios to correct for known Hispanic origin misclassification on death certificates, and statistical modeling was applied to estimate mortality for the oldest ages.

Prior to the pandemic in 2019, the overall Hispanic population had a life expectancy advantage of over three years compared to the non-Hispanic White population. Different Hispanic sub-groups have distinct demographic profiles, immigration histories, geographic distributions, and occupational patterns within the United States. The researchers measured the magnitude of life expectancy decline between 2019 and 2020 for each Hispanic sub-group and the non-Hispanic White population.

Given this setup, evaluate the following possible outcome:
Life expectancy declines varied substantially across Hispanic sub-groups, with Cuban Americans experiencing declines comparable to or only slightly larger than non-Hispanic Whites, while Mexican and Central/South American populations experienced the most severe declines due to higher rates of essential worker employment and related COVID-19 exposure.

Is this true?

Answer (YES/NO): YES